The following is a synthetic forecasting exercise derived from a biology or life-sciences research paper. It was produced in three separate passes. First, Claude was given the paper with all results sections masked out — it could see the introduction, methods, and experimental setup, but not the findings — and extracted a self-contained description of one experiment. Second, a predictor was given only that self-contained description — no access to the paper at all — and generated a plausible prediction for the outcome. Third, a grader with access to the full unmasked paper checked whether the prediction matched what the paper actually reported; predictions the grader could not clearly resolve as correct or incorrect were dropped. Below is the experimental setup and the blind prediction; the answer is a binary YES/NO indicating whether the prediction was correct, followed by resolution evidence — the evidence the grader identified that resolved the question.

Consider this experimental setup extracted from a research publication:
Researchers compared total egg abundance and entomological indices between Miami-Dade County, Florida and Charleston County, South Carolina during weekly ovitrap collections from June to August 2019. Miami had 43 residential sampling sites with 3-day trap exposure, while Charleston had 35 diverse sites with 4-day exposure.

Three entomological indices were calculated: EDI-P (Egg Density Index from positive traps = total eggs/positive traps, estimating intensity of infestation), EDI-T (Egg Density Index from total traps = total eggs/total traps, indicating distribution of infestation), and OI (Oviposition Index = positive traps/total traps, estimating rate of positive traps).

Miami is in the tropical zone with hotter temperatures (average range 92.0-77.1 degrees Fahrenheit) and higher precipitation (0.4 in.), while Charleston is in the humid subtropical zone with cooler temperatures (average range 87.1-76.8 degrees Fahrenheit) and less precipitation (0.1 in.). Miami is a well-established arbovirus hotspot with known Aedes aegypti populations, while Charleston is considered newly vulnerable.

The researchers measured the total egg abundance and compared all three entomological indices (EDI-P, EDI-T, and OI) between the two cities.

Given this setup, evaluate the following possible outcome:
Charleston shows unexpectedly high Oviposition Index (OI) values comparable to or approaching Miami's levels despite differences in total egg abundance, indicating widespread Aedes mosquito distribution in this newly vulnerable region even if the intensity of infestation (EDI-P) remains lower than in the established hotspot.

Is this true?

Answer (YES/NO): NO